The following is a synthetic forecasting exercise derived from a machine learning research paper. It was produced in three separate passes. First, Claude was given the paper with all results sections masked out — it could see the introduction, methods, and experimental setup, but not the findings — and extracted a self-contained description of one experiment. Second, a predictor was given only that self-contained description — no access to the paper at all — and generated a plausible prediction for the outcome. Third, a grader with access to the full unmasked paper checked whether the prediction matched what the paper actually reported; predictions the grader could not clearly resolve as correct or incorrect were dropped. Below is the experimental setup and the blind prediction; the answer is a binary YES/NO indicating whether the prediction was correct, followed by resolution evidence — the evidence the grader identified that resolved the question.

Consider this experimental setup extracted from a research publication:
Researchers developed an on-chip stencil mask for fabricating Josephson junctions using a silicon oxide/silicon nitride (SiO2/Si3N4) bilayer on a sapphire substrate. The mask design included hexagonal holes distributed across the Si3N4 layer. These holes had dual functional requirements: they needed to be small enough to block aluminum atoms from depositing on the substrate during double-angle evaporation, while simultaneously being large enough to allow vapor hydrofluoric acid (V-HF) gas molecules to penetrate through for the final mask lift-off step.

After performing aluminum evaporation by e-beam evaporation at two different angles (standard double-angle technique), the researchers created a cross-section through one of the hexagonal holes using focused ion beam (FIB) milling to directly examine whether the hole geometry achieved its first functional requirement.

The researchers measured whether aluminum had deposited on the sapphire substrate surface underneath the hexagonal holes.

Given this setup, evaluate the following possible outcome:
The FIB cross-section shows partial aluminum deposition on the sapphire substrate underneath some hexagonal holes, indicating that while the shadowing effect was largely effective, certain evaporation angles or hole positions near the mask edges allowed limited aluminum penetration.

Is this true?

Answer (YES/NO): NO